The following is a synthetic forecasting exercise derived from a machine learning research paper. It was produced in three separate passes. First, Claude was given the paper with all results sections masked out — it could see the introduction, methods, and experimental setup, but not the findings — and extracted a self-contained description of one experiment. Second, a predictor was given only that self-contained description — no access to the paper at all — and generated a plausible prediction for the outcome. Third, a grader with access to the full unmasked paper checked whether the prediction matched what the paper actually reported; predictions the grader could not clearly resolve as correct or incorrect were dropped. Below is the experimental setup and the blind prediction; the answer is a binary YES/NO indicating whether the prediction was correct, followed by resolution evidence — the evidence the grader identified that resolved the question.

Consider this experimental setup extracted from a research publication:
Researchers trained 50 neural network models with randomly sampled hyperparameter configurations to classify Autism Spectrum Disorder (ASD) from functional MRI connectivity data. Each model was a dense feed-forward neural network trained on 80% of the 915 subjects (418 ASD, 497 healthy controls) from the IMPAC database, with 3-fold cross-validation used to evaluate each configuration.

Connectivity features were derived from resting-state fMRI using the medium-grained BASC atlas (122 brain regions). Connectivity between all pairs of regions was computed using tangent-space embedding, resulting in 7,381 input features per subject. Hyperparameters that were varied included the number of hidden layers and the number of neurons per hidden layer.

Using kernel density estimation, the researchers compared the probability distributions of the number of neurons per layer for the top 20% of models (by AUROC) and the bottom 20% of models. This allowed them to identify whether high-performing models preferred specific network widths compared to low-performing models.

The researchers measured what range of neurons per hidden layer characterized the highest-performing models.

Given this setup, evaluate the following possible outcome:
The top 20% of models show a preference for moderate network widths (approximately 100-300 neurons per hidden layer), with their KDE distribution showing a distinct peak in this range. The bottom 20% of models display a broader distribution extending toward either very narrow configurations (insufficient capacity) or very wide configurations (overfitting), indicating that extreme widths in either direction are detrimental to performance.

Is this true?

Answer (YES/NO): NO